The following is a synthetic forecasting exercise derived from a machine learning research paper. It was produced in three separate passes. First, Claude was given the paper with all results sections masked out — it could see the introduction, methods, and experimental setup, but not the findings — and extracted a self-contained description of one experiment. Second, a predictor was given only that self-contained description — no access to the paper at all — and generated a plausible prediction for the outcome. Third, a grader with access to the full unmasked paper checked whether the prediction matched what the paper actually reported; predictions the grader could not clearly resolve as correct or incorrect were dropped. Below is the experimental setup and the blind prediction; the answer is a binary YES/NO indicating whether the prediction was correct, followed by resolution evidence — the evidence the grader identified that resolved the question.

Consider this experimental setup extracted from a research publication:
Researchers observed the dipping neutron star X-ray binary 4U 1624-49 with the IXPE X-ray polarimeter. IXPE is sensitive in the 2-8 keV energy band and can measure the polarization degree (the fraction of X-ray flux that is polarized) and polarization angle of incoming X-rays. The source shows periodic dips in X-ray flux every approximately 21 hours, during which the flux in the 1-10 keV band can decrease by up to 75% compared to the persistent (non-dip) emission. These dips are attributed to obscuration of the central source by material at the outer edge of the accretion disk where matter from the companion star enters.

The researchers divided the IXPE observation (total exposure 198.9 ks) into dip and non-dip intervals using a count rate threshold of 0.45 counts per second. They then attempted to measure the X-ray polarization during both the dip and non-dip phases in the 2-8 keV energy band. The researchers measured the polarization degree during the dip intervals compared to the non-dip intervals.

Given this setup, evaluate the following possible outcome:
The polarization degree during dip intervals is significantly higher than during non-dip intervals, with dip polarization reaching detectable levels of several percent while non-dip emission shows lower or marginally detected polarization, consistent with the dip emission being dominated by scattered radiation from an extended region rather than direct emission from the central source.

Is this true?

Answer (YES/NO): NO